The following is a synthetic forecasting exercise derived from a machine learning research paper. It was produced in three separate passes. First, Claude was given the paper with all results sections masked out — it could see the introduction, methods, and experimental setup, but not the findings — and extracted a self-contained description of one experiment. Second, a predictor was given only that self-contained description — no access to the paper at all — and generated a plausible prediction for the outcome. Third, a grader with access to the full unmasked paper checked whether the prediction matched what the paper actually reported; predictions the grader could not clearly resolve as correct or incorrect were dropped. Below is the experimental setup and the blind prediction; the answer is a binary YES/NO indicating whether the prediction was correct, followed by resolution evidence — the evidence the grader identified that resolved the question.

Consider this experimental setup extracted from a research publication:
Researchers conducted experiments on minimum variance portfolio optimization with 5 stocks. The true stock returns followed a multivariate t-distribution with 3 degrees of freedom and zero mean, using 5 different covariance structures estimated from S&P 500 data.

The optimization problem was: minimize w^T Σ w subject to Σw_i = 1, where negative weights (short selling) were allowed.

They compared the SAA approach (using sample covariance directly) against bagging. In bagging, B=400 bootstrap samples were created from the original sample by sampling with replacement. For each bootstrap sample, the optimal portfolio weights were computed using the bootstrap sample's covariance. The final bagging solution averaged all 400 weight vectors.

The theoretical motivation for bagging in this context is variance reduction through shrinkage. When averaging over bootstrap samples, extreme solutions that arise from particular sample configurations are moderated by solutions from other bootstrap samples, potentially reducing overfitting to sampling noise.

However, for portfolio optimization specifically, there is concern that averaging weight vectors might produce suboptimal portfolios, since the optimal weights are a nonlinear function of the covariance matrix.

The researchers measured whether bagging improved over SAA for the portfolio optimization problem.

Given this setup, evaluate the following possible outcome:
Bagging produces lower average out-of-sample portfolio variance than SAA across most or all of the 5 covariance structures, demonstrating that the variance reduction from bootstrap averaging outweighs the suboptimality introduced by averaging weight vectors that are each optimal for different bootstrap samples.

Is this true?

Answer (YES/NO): YES